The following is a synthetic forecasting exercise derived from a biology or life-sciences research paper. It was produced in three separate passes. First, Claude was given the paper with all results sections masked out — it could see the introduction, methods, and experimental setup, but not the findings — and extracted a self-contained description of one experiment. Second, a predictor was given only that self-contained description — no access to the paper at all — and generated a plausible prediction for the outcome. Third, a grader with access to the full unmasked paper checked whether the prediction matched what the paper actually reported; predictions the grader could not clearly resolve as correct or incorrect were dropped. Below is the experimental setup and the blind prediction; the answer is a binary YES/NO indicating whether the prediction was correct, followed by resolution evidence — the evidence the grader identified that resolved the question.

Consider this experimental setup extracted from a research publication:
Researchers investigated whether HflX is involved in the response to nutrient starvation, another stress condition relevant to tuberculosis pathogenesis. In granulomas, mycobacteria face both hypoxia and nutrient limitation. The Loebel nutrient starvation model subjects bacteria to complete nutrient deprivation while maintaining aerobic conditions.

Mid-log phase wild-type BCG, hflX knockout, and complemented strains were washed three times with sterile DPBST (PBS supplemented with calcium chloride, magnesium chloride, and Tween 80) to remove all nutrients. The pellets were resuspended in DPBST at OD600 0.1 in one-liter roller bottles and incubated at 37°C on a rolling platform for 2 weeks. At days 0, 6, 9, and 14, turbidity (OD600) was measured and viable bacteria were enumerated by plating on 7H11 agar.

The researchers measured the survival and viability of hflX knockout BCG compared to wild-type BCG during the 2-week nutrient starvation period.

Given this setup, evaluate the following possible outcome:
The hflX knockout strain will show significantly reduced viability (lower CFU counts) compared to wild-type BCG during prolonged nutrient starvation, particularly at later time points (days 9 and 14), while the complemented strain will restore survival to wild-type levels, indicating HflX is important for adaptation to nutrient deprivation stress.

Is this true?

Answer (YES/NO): NO